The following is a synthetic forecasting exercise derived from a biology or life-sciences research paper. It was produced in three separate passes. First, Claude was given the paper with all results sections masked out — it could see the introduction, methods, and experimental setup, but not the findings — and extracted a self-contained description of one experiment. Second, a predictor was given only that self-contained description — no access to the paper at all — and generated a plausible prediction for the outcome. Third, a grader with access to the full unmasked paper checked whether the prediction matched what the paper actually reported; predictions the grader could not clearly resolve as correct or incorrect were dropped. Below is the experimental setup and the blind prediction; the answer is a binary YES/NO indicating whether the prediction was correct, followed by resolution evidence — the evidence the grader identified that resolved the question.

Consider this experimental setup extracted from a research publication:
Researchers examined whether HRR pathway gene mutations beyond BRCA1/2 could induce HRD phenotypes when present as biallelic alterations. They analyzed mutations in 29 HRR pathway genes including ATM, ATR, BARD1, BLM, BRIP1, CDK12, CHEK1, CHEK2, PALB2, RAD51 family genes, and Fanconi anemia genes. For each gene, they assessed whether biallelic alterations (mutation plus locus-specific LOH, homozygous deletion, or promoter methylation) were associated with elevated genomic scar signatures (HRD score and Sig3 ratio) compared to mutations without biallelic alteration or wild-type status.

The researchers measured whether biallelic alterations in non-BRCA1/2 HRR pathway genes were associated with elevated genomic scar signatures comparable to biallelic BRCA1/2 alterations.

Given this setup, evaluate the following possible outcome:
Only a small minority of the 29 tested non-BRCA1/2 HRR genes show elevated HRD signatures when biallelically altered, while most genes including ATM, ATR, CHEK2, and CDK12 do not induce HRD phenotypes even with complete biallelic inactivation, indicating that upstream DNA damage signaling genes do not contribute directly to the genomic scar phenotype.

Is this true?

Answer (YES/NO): NO